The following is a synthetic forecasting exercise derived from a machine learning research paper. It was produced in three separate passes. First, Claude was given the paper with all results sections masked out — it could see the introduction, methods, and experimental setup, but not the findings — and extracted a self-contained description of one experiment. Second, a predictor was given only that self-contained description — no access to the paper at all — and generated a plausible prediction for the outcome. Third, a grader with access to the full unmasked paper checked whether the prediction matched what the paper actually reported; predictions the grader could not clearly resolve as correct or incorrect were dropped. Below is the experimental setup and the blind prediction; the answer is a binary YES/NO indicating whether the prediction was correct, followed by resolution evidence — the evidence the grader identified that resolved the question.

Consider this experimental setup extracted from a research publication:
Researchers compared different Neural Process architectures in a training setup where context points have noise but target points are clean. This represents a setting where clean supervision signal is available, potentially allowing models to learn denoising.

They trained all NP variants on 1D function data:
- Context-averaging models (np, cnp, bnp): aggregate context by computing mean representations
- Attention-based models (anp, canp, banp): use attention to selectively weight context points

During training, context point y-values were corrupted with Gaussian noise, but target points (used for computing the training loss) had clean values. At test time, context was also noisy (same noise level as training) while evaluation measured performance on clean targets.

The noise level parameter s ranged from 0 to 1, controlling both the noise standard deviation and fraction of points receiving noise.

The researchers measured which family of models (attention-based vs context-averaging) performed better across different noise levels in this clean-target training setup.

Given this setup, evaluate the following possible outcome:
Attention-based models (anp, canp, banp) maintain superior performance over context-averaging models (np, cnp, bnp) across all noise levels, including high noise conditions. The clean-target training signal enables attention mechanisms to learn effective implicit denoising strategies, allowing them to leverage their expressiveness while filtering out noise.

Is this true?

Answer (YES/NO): YES